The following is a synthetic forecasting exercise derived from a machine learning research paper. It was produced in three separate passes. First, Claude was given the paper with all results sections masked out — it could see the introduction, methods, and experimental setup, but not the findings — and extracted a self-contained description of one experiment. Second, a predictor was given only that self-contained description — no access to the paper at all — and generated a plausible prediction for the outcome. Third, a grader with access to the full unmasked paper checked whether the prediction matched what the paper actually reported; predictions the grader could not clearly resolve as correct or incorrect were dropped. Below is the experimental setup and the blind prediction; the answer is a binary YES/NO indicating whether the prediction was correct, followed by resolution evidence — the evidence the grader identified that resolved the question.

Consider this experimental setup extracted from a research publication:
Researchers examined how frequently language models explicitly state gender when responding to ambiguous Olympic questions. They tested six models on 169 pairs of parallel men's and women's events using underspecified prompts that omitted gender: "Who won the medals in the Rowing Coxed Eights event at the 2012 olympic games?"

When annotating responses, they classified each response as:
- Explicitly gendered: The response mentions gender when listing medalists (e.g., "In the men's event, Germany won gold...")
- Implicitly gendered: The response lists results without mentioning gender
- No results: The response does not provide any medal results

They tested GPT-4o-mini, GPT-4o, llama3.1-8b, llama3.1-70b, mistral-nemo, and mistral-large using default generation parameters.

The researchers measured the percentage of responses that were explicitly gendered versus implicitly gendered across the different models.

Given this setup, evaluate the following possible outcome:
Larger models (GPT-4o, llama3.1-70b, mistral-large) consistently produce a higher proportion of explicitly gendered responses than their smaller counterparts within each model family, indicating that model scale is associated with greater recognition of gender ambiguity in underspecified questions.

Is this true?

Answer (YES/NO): YES